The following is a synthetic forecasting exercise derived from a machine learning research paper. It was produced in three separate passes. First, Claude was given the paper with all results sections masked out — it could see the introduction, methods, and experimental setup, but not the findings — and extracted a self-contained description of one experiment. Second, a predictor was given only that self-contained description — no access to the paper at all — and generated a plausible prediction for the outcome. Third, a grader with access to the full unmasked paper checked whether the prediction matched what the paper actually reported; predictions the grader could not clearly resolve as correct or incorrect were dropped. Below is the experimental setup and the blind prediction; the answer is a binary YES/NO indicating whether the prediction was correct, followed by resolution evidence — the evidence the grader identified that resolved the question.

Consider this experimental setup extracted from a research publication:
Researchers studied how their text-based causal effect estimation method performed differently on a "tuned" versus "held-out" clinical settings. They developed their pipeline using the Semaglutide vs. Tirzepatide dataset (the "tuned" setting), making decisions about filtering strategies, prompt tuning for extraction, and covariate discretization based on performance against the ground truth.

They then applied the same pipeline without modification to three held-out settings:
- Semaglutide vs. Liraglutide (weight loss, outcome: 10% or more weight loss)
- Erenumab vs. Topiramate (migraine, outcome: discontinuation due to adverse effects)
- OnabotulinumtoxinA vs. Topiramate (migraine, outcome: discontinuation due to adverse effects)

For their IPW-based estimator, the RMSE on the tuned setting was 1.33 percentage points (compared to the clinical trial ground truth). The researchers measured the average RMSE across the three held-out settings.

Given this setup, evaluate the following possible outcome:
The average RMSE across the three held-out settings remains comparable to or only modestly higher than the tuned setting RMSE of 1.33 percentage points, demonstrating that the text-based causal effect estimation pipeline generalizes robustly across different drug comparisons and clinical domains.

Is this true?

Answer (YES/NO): YES